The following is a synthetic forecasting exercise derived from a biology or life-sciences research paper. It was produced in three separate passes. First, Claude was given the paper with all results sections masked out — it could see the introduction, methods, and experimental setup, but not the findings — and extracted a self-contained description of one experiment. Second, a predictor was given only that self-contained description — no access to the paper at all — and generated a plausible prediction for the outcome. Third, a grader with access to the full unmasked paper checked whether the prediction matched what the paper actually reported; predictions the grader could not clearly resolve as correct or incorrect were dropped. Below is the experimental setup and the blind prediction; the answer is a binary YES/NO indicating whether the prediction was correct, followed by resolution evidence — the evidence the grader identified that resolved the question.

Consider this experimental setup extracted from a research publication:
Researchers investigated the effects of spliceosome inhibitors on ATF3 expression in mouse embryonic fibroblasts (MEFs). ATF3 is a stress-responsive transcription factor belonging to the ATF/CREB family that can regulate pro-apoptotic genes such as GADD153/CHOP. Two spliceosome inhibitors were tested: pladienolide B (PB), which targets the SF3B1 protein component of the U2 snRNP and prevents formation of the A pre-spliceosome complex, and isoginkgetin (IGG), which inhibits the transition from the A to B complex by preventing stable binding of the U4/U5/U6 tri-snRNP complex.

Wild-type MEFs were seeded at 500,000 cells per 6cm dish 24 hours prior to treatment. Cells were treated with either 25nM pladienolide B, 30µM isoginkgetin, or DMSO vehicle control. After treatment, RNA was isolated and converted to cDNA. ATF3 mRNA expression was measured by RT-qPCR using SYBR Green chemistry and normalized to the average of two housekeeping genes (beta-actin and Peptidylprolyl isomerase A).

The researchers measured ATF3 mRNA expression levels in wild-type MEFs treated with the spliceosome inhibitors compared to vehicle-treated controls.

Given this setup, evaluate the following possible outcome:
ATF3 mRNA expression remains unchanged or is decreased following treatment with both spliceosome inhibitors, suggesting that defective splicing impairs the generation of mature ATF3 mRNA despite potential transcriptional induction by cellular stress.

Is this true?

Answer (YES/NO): NO